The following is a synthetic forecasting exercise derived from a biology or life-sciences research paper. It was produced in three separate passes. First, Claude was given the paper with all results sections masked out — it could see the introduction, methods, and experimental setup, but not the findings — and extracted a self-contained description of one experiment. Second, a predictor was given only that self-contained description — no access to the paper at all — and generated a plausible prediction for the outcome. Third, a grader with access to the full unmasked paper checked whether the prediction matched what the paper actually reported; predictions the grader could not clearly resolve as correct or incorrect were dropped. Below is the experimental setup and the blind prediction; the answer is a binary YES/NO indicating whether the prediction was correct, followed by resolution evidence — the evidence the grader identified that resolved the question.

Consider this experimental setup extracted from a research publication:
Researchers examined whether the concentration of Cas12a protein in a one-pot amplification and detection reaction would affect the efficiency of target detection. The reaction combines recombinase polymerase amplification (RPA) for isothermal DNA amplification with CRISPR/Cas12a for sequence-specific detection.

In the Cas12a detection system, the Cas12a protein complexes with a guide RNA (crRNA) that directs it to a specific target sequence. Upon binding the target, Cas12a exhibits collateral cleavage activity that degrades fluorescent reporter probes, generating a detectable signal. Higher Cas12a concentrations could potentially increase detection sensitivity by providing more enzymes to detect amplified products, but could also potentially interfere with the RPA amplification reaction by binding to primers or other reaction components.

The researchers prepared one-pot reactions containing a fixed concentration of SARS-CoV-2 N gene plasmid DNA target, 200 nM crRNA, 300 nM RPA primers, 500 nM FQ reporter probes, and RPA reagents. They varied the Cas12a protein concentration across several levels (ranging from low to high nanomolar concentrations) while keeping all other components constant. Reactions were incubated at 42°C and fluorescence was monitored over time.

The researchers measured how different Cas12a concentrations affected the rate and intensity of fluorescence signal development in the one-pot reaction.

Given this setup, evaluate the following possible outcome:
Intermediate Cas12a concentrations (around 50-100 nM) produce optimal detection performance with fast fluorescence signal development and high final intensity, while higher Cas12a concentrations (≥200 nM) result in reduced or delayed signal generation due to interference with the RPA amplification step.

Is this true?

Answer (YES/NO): NO